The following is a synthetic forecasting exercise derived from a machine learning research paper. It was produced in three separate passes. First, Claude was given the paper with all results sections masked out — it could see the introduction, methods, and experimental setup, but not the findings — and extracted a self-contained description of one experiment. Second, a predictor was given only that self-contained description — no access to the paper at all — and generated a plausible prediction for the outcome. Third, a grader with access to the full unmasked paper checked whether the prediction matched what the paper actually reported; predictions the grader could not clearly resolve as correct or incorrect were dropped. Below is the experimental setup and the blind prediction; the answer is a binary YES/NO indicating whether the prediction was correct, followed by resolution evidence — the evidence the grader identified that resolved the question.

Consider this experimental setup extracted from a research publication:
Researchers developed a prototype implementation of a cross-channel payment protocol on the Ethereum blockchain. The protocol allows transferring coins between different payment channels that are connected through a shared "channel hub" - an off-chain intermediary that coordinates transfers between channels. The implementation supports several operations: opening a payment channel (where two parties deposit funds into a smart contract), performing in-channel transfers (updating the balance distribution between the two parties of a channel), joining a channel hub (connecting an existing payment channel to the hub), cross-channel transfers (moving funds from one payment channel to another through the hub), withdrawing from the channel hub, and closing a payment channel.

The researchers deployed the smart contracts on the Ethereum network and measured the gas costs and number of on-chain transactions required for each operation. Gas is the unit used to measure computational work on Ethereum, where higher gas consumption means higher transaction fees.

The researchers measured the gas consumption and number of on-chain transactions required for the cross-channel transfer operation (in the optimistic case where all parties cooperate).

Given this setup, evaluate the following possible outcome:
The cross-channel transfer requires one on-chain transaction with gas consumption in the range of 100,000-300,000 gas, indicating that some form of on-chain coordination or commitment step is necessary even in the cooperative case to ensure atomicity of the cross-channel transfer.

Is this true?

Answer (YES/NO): NO